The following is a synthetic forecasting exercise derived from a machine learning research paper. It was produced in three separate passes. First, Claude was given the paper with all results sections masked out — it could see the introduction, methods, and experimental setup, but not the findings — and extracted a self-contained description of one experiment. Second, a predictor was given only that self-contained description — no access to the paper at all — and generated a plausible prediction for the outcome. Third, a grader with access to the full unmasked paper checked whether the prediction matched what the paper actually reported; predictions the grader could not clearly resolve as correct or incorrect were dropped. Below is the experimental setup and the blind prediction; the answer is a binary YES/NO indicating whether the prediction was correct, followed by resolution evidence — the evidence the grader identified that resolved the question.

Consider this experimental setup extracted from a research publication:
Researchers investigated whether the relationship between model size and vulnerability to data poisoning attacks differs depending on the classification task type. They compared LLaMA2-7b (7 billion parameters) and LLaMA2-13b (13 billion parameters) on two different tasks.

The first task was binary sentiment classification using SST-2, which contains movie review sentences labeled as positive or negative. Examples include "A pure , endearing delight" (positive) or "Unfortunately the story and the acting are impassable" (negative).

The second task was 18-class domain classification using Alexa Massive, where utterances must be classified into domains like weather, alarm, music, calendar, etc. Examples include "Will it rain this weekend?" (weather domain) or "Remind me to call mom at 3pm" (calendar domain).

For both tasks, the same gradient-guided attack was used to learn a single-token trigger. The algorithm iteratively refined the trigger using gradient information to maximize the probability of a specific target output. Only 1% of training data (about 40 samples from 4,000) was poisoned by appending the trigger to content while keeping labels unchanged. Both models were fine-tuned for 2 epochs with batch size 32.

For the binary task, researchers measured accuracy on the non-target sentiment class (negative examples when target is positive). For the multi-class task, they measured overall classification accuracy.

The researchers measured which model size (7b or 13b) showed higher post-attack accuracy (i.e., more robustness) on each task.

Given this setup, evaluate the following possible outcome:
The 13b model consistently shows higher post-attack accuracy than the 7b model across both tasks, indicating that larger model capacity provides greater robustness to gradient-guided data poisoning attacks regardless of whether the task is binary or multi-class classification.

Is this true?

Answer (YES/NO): NO